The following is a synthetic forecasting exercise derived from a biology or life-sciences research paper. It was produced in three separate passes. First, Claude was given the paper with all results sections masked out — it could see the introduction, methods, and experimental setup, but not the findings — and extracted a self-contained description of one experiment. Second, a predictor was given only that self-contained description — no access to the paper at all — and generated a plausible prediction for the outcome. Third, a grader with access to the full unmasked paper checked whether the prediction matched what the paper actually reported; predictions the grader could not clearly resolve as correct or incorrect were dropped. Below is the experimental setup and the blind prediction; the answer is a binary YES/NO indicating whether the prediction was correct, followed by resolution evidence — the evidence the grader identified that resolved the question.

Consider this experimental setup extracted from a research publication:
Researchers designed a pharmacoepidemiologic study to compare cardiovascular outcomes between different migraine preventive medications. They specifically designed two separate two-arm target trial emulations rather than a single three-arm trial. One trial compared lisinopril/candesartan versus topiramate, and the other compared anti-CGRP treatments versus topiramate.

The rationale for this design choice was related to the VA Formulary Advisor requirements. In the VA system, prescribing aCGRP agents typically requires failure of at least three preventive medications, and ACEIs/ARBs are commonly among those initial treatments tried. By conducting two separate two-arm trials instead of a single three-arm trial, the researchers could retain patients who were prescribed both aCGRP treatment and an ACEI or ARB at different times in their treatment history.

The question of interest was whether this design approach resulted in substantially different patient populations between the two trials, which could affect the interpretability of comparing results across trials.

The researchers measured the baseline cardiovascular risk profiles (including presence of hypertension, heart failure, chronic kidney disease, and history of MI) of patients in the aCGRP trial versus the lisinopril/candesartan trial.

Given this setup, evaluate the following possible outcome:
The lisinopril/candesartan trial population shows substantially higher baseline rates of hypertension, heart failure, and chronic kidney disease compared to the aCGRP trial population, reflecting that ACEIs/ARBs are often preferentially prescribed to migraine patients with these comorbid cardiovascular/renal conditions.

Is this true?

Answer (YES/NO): NO